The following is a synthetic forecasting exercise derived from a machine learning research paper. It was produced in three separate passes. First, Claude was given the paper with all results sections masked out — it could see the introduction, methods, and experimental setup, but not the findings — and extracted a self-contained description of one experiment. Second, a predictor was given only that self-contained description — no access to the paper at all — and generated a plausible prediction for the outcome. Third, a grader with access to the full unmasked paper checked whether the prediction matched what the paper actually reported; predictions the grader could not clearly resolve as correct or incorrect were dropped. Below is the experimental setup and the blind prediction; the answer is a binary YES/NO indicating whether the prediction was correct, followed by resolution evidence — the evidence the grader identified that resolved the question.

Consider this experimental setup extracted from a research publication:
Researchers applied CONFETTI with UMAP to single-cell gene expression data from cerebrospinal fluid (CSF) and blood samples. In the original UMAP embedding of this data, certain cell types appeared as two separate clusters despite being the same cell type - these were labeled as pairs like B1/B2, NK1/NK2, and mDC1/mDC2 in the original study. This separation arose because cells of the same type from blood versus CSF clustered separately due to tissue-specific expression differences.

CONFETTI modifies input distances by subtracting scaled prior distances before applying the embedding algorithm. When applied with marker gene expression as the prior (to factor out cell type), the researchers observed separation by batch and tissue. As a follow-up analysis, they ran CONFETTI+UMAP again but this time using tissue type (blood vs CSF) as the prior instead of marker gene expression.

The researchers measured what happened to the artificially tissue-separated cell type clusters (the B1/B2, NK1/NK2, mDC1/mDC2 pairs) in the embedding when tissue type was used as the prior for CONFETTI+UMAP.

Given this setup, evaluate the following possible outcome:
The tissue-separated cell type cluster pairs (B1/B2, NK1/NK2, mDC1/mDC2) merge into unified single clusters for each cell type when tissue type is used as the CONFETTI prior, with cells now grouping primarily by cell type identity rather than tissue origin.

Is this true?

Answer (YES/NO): YES